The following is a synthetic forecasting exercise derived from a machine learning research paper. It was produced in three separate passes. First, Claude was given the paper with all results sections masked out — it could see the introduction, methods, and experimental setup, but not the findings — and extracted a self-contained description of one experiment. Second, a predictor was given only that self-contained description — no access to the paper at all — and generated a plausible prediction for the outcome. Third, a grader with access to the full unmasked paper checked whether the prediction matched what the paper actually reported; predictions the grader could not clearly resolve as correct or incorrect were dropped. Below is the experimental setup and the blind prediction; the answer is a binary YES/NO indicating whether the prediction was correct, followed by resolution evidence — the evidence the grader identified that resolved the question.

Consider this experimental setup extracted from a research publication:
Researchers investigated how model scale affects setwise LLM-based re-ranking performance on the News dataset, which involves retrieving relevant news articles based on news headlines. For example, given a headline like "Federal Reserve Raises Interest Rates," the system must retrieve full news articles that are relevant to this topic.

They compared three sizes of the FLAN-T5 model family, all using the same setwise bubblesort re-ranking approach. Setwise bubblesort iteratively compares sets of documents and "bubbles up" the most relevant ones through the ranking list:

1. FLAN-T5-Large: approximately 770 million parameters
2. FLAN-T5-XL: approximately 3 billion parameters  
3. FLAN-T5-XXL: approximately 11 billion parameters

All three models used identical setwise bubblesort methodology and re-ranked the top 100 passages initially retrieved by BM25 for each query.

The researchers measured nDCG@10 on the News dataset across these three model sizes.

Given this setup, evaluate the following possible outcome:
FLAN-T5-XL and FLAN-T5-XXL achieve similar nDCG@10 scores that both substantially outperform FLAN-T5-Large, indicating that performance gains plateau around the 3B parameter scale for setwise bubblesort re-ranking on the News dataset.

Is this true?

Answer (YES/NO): NO